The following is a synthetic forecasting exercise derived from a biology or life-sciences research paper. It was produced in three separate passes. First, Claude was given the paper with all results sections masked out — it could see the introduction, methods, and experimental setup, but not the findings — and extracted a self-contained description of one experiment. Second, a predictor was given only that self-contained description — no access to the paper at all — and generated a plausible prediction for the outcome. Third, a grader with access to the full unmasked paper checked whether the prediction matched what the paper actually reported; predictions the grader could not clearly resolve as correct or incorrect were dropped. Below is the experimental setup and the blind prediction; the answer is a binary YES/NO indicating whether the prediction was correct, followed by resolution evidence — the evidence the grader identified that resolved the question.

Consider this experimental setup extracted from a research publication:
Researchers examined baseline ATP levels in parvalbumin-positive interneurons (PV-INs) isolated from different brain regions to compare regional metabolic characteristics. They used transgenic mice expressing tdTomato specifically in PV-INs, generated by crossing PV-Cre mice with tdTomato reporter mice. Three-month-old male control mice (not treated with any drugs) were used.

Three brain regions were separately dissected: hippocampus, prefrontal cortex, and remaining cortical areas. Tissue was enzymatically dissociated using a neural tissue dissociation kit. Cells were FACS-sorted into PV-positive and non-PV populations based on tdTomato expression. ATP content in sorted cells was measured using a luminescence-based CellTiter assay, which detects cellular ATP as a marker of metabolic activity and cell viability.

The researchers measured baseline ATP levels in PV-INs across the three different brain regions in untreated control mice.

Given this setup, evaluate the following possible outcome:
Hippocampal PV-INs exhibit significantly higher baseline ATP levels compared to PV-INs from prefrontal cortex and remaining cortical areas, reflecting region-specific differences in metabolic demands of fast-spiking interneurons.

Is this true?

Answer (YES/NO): NO